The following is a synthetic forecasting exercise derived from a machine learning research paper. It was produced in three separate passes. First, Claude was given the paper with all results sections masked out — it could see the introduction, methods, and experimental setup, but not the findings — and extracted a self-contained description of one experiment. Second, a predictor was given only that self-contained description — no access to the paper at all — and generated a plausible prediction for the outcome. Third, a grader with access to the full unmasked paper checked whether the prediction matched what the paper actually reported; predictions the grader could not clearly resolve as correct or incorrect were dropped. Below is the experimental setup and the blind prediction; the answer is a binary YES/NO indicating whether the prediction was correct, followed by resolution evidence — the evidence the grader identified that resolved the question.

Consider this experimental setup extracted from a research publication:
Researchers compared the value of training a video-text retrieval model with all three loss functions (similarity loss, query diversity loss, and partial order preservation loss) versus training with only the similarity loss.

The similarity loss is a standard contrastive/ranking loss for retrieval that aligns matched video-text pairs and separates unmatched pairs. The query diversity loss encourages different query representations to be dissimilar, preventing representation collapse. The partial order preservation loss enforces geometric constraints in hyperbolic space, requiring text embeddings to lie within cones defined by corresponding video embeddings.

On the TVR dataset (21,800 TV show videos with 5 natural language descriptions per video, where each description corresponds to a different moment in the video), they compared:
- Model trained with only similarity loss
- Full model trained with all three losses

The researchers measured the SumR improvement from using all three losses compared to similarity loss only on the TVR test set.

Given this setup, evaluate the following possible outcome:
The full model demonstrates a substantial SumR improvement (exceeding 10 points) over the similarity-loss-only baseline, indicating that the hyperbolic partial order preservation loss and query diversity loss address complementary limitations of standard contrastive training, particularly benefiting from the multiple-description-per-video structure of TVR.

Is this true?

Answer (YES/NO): NO